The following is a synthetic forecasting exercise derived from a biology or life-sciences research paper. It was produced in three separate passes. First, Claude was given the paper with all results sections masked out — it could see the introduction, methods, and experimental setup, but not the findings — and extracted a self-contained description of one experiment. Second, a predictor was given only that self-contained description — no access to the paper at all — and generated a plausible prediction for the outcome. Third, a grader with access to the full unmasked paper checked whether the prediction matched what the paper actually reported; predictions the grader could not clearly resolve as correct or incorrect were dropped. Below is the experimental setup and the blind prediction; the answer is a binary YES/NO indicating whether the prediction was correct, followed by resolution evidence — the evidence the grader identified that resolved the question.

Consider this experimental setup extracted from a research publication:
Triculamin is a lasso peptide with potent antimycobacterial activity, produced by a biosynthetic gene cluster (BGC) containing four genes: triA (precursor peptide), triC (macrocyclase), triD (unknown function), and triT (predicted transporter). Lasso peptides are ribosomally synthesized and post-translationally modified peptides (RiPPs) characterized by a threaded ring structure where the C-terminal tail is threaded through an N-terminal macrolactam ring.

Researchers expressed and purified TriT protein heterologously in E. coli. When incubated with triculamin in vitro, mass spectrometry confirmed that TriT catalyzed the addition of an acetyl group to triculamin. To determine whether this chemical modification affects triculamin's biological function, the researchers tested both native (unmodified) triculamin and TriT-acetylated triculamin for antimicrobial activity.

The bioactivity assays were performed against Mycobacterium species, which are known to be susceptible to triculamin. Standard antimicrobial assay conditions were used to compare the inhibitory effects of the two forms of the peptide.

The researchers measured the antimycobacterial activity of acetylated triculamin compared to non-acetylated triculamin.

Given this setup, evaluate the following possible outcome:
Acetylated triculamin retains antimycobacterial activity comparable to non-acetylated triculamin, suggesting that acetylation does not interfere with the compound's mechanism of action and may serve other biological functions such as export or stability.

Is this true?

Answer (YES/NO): NO